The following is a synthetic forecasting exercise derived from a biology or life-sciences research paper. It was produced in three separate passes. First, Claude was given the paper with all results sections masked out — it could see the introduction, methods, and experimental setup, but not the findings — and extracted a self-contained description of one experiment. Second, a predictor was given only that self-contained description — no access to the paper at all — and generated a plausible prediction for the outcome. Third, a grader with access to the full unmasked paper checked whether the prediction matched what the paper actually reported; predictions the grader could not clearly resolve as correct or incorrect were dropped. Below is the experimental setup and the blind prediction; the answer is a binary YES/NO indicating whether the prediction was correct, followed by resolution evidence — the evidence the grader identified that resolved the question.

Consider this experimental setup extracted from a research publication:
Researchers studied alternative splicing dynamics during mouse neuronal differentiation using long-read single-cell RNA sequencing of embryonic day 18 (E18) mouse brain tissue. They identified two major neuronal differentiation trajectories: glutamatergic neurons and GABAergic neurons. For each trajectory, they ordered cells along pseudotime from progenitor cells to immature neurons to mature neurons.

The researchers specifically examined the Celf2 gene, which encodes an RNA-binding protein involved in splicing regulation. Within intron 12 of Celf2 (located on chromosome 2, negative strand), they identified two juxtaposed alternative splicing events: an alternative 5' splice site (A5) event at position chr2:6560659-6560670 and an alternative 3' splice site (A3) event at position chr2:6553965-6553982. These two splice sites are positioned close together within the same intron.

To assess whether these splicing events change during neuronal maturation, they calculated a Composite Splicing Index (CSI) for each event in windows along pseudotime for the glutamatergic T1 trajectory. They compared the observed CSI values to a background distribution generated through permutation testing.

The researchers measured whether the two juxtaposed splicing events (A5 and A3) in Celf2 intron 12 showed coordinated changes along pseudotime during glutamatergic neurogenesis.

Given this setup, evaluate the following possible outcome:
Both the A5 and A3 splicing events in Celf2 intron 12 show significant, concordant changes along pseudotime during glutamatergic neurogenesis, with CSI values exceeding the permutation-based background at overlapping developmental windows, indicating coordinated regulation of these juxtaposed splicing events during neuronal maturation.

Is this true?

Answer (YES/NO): NO